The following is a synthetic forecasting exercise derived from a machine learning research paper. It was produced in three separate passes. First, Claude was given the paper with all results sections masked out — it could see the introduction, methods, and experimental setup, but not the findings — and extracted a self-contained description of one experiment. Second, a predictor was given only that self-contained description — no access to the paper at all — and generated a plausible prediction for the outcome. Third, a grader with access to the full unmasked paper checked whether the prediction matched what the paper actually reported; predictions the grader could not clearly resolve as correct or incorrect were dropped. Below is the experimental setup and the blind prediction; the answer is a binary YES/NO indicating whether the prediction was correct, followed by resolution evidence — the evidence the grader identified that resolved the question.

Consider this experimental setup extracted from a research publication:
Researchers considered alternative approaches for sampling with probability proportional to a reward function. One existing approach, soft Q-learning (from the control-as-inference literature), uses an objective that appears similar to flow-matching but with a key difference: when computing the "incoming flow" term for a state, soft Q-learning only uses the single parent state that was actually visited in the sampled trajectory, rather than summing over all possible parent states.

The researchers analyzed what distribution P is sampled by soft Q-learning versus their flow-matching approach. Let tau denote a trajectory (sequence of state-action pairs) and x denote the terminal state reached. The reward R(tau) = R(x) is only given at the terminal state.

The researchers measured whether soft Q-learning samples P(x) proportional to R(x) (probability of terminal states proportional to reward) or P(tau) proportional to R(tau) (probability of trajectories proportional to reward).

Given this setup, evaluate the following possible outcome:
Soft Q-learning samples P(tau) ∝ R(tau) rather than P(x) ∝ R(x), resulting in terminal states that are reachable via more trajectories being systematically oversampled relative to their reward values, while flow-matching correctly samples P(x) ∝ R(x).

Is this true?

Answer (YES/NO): YES